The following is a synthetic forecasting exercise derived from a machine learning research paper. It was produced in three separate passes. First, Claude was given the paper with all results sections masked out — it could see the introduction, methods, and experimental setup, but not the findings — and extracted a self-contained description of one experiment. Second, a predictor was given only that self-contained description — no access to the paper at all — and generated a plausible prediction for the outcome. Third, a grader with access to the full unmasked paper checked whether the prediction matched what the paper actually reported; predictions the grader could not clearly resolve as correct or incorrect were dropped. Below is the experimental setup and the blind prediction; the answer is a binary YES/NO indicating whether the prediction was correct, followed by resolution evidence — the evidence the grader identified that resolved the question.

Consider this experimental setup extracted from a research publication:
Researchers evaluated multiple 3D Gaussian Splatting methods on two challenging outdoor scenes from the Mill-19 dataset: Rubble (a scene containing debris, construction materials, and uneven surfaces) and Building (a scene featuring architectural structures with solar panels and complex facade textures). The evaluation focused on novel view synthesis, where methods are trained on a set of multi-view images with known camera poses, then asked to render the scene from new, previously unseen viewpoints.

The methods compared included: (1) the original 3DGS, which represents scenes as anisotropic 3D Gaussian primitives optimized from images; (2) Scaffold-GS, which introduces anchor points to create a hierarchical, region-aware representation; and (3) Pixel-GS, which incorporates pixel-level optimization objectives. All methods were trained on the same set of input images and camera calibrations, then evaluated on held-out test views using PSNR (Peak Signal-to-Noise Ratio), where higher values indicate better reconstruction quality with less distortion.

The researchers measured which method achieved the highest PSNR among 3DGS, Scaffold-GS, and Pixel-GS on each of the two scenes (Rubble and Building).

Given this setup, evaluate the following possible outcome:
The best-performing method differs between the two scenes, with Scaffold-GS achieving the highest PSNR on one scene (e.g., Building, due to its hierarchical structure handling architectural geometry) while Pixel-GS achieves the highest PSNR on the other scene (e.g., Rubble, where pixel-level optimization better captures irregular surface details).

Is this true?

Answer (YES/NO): YES